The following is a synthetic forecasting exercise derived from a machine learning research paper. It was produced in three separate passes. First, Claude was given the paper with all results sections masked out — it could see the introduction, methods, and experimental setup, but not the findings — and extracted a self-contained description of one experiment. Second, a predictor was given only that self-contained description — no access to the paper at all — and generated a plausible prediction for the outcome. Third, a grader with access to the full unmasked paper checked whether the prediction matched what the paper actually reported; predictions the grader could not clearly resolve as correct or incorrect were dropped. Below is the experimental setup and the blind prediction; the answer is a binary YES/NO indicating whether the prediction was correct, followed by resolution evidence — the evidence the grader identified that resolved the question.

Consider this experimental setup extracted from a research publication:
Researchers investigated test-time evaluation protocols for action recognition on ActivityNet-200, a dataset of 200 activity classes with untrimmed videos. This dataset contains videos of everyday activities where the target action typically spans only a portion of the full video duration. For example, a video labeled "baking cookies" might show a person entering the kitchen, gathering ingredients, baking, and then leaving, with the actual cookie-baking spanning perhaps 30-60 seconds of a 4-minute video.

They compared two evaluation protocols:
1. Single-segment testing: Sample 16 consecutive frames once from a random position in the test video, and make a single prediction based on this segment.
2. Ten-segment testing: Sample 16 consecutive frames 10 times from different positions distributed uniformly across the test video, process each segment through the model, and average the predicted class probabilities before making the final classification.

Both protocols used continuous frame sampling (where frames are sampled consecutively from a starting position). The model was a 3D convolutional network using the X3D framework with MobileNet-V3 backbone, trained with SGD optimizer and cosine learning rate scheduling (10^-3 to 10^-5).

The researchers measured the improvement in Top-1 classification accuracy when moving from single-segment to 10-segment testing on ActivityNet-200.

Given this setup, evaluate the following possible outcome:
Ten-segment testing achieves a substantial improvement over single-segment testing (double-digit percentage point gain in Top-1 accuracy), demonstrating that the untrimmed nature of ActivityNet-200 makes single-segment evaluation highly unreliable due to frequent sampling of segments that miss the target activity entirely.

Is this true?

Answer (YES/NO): YES